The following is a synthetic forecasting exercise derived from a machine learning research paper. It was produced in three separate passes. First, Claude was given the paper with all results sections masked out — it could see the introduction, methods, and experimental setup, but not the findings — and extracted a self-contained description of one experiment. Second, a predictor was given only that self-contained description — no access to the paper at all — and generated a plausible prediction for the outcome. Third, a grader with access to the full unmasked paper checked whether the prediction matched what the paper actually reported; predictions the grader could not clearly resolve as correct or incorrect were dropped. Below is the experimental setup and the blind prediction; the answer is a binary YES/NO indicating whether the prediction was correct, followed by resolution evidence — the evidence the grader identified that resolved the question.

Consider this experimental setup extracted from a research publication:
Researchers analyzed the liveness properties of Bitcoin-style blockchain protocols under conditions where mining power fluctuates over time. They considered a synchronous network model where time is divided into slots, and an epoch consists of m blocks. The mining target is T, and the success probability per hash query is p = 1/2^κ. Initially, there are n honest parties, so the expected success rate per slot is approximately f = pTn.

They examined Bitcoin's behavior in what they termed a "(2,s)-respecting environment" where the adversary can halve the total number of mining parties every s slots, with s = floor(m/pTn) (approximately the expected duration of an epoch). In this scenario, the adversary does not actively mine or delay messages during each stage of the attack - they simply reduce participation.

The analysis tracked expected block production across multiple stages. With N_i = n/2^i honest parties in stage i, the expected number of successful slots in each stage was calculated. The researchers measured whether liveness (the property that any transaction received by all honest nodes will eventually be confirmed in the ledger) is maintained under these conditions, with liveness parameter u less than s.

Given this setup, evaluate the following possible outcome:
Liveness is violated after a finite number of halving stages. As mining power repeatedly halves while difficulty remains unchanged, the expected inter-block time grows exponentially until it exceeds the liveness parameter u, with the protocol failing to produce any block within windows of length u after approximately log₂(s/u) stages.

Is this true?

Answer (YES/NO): NO